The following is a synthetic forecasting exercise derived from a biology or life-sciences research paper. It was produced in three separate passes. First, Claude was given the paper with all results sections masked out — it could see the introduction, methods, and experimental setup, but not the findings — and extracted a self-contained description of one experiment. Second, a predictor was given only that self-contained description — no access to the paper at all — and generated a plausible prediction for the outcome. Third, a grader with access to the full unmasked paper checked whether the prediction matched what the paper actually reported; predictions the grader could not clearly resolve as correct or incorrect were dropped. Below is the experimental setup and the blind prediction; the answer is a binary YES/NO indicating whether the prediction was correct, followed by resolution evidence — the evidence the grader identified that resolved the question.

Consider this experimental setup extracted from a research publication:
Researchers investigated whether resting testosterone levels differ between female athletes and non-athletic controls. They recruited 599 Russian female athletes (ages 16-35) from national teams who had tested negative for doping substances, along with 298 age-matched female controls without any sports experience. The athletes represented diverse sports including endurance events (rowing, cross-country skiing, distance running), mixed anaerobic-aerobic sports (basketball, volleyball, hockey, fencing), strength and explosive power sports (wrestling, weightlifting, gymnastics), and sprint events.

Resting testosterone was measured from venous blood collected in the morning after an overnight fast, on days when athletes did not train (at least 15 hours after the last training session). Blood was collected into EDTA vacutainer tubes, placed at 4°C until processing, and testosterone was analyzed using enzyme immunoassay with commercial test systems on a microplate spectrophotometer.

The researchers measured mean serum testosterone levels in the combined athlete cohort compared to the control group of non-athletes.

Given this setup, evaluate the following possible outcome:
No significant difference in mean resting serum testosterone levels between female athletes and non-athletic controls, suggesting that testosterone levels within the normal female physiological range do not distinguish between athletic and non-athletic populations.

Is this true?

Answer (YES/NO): YES